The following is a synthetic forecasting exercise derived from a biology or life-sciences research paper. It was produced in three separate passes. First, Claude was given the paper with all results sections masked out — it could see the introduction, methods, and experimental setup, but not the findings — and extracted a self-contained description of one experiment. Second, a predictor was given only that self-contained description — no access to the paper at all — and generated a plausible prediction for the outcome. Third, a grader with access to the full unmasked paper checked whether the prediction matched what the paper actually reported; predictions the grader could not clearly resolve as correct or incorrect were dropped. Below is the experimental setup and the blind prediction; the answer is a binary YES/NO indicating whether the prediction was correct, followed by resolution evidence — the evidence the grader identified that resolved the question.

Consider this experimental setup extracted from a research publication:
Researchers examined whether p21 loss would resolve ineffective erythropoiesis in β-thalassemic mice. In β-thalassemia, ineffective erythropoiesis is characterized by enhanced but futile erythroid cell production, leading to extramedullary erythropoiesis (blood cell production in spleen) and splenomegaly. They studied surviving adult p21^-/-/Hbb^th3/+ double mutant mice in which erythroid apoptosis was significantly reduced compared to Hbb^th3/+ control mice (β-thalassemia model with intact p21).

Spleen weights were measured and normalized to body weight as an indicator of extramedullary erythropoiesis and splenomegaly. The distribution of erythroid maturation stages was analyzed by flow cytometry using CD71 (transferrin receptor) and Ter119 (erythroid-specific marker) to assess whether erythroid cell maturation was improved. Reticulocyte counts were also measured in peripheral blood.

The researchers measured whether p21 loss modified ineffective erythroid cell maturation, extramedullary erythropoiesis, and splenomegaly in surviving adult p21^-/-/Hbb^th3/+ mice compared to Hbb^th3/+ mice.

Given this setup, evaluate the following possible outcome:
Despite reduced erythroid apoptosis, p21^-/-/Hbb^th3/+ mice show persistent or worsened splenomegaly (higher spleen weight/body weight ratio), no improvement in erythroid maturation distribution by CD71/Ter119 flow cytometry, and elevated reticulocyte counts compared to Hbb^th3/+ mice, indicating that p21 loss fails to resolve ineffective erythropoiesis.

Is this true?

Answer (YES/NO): NO